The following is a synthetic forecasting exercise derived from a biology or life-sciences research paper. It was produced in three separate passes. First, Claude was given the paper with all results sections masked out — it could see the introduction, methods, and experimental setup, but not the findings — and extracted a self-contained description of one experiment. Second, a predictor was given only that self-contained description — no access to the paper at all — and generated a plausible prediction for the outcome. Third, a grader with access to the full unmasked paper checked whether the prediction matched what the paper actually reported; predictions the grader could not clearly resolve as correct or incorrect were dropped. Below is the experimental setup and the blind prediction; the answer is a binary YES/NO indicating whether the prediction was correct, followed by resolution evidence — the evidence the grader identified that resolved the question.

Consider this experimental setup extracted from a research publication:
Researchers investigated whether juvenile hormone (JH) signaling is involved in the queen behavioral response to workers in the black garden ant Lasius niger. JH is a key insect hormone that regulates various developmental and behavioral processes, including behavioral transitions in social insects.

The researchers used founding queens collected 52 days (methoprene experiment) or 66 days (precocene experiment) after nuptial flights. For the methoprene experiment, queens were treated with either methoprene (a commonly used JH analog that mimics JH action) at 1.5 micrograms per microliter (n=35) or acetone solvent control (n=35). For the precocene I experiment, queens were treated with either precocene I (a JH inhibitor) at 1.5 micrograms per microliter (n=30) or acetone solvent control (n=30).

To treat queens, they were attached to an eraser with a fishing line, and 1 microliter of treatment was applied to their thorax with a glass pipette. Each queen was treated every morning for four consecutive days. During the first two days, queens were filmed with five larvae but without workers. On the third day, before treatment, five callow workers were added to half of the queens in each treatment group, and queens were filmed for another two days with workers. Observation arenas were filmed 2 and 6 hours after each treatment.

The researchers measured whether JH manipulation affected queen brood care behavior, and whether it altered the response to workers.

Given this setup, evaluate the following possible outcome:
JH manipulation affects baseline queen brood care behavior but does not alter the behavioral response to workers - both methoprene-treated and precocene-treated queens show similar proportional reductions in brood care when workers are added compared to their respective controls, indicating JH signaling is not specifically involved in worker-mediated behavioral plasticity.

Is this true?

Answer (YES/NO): YES